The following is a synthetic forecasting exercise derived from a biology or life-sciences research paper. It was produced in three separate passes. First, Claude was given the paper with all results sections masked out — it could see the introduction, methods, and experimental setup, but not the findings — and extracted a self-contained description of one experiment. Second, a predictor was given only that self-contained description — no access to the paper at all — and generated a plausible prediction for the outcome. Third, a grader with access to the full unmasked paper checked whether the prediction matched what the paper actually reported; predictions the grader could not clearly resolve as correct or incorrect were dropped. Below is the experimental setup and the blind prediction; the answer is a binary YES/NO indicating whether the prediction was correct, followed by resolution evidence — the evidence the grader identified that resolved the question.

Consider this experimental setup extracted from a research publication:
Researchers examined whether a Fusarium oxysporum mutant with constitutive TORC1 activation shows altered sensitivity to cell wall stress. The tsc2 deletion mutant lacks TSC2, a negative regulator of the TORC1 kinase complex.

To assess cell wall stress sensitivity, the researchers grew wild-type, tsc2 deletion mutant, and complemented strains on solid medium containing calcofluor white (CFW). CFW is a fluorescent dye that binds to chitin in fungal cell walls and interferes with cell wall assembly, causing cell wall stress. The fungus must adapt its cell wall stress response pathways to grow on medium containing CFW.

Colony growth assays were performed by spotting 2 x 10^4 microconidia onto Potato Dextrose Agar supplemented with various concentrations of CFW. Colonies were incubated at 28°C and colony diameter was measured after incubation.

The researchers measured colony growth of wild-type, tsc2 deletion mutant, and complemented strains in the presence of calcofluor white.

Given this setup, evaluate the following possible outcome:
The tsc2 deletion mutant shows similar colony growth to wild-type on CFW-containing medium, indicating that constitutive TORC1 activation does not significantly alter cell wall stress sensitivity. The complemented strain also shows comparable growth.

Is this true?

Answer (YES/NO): NO